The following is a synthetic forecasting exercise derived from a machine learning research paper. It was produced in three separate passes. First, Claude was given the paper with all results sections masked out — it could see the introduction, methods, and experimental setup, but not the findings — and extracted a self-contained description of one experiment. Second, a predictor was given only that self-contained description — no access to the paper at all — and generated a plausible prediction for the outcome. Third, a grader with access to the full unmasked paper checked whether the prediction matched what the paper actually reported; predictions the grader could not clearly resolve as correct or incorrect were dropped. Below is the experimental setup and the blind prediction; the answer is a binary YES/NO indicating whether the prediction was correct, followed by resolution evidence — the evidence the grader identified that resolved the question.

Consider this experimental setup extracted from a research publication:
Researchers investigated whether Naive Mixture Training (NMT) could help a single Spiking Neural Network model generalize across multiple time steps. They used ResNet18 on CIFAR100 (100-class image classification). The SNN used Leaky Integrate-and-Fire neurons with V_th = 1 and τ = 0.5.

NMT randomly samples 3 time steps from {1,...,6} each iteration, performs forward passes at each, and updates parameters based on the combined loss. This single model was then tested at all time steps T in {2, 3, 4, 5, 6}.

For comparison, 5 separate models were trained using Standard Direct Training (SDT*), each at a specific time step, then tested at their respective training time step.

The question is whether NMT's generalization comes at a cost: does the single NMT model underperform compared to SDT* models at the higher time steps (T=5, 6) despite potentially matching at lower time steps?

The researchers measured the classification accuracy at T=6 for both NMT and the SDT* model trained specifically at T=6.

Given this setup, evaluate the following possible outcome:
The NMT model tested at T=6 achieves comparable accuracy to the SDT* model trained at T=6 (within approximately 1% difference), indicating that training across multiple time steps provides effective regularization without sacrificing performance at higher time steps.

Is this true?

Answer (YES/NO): YES